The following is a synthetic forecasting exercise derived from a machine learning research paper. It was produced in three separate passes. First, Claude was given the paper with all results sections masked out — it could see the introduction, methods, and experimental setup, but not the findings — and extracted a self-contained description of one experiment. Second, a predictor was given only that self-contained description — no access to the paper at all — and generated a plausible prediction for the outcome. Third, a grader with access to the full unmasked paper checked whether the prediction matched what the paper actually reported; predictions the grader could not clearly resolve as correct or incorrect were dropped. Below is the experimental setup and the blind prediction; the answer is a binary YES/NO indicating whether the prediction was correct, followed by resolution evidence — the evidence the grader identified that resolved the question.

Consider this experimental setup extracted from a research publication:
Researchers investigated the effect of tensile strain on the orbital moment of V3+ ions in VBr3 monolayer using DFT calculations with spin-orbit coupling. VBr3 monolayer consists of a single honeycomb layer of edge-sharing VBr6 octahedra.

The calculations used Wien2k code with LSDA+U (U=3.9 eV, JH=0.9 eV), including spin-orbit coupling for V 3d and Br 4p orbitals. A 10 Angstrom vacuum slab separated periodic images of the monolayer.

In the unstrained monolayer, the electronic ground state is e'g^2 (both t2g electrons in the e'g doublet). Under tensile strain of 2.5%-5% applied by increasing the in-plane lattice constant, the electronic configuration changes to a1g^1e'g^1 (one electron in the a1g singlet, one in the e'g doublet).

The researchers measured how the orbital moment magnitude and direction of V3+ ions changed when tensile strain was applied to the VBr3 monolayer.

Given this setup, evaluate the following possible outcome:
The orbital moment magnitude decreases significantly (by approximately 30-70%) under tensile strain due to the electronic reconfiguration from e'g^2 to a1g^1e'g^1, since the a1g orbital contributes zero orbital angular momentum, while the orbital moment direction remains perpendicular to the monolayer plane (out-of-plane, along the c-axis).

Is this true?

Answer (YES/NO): NO